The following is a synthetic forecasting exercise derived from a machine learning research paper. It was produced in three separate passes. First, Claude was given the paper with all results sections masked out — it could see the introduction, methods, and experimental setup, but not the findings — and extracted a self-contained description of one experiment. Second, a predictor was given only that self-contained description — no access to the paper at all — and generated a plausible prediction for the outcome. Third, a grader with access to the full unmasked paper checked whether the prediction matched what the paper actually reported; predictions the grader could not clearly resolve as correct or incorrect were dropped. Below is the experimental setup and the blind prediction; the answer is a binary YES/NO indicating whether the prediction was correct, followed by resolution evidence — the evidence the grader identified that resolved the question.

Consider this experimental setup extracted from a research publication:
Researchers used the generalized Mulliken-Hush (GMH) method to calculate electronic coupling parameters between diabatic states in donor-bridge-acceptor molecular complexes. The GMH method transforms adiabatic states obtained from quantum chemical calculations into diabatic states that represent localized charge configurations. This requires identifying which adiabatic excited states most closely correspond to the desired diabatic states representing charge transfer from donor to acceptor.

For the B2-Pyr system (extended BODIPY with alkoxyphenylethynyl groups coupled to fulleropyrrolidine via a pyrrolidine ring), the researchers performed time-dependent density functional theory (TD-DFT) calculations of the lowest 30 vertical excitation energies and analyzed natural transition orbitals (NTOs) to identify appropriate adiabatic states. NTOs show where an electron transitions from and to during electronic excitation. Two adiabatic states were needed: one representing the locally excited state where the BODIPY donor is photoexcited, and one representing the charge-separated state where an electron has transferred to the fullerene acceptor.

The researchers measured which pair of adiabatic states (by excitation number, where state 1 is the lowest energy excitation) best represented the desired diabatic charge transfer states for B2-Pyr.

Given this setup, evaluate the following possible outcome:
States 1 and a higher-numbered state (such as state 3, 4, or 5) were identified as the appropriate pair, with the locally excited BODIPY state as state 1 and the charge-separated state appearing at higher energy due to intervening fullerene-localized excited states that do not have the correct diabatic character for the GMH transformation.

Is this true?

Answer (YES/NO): NO